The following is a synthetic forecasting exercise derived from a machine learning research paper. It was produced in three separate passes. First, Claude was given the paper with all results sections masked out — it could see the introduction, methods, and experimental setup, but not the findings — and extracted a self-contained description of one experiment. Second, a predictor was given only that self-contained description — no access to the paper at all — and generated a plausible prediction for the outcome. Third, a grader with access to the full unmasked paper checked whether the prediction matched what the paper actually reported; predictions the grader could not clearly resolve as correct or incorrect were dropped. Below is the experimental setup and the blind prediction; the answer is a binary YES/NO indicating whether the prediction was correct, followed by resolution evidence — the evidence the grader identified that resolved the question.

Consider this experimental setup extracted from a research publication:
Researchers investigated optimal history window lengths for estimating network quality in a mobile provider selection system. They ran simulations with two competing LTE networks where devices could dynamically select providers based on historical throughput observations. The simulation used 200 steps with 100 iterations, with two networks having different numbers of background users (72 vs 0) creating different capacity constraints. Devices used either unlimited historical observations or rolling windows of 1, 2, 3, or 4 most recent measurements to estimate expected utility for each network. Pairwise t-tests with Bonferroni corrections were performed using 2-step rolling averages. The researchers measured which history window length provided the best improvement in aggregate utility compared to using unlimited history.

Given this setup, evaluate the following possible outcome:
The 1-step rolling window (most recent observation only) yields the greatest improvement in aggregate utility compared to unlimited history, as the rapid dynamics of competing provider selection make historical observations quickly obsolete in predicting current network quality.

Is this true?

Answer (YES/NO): NO